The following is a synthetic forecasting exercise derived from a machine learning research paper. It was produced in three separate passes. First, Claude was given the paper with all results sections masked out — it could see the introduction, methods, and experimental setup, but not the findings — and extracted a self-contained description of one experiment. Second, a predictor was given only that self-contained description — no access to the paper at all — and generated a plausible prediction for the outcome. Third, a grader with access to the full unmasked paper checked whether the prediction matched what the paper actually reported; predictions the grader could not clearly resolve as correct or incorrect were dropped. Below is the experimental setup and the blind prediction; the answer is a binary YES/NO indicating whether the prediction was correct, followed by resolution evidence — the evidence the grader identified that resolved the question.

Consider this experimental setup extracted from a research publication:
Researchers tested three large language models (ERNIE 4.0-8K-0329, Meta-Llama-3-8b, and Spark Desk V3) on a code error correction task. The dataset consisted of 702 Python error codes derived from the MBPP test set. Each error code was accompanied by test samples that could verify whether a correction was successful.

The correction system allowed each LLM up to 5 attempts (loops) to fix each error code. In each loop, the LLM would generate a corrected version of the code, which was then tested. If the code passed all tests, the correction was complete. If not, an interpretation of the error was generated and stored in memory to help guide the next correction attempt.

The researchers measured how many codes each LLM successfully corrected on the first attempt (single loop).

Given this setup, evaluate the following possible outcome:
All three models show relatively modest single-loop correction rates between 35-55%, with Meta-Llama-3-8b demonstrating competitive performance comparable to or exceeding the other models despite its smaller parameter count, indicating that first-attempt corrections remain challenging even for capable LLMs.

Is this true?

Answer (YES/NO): NO